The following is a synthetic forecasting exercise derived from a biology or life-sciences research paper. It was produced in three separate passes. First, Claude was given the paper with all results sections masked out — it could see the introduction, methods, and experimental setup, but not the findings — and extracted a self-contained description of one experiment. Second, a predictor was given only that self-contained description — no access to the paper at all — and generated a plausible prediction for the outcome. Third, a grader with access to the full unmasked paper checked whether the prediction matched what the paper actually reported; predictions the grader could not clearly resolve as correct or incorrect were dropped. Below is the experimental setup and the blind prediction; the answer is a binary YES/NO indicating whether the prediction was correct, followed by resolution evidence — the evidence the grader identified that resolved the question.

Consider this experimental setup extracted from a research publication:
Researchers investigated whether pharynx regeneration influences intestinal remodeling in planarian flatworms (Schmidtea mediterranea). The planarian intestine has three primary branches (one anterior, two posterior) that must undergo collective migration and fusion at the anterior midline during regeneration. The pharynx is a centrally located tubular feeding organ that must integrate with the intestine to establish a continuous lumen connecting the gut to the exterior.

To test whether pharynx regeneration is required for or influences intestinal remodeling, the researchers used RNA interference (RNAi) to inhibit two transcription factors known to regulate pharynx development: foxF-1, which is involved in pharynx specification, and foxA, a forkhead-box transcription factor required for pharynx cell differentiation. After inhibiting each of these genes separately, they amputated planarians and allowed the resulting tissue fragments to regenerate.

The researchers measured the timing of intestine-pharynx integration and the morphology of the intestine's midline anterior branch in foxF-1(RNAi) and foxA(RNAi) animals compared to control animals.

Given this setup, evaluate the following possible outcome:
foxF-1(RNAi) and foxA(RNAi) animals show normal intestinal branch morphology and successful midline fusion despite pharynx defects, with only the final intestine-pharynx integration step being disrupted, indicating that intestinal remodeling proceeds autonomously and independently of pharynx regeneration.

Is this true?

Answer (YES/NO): NO